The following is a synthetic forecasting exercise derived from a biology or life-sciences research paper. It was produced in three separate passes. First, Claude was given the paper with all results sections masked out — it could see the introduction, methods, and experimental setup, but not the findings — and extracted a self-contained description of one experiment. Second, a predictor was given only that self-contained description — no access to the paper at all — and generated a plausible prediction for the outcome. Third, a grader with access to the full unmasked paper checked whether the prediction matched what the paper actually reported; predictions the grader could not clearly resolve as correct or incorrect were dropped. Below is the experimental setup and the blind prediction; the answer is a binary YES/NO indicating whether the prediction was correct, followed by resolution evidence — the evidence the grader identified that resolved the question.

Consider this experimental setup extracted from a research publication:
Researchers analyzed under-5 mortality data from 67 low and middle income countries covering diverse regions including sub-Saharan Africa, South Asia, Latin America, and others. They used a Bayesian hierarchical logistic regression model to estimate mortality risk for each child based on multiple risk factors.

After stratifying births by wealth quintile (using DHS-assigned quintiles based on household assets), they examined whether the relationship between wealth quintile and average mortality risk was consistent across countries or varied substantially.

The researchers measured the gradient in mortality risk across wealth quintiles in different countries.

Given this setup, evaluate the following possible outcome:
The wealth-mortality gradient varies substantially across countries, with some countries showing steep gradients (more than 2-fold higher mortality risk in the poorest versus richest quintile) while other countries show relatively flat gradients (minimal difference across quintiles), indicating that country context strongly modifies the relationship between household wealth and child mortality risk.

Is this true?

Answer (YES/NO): YES